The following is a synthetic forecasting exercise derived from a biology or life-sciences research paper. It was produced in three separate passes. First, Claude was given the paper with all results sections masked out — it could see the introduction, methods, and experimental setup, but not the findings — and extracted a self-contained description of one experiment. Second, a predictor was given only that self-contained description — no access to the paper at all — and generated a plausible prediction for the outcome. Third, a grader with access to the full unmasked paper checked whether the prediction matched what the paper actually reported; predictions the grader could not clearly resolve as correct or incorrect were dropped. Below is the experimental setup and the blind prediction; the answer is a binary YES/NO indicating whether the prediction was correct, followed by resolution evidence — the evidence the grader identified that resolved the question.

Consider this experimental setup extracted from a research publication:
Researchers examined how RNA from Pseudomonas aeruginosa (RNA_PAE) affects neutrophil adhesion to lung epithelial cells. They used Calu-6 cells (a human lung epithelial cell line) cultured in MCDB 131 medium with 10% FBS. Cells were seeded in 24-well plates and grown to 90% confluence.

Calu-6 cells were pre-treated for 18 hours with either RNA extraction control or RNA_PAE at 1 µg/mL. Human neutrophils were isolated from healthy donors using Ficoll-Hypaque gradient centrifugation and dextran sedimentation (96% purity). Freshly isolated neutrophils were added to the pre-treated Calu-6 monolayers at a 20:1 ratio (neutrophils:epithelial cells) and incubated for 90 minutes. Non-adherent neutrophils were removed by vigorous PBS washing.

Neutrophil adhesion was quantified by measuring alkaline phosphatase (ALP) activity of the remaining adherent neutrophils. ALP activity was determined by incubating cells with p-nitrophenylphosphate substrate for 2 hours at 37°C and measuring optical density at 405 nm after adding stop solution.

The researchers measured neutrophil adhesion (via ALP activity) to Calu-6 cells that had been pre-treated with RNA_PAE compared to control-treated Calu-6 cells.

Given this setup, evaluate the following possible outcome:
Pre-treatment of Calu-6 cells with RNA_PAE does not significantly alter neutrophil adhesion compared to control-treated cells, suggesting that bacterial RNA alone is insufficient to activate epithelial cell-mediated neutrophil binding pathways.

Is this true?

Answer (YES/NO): YES